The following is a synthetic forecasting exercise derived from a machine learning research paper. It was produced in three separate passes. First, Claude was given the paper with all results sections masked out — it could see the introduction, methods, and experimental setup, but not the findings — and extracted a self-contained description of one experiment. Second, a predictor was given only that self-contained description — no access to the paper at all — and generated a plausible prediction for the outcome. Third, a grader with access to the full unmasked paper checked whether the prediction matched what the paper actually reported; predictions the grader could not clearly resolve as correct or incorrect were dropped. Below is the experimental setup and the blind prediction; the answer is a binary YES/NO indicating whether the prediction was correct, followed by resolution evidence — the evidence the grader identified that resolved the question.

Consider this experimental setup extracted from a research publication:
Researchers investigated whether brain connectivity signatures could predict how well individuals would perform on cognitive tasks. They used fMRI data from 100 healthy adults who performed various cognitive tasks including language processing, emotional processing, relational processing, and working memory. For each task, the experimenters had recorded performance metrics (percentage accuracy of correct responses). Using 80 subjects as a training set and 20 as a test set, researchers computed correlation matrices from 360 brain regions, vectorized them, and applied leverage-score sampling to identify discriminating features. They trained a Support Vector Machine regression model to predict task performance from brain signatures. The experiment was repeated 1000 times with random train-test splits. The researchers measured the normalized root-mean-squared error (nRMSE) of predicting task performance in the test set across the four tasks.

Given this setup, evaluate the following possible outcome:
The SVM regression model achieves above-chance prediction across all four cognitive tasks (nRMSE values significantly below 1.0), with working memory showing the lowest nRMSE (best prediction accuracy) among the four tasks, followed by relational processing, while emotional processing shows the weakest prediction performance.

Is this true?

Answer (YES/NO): NO